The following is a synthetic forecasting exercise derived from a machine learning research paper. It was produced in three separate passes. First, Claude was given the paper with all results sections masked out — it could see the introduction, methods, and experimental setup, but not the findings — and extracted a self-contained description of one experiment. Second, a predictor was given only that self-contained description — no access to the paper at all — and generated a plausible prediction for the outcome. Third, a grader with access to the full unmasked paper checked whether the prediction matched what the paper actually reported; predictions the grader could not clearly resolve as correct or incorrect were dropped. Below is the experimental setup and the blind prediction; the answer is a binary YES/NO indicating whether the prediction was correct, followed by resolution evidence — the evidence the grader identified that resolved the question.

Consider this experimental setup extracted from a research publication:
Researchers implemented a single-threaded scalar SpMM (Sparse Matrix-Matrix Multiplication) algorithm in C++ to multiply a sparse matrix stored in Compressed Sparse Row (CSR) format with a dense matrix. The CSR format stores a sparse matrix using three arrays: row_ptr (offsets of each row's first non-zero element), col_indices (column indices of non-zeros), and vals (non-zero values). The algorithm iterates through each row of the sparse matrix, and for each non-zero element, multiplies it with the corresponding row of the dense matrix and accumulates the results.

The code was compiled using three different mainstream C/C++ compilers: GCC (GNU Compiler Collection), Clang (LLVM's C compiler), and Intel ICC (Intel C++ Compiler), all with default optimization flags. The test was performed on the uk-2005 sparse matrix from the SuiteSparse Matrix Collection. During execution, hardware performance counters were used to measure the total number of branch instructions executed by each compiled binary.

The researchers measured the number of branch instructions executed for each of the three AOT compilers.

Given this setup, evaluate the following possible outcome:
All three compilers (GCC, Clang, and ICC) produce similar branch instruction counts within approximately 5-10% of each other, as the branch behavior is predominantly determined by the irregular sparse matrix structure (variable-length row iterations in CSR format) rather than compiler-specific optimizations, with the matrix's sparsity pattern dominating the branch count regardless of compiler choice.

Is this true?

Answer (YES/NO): NO